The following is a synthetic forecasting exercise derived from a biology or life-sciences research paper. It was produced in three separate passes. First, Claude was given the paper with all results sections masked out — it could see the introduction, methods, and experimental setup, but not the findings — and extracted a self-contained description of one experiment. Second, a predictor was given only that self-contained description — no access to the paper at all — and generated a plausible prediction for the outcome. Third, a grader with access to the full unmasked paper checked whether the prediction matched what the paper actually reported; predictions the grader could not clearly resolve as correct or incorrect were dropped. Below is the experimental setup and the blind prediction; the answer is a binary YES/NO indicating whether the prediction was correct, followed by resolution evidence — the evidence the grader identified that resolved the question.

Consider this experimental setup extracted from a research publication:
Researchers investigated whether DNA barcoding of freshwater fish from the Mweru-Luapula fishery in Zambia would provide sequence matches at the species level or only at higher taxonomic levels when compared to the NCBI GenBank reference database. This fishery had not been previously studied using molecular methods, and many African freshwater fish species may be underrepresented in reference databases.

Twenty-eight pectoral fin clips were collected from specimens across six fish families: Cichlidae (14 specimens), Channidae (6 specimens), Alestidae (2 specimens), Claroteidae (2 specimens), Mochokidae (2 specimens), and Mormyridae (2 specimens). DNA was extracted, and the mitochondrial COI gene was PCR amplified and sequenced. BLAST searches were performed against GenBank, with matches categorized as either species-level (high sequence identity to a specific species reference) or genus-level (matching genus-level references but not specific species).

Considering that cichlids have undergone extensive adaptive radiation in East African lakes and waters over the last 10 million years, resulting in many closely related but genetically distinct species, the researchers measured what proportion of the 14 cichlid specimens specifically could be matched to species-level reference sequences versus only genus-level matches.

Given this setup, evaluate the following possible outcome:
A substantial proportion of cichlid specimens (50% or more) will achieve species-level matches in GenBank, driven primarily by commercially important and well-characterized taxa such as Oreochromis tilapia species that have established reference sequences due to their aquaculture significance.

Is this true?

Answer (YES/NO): YES